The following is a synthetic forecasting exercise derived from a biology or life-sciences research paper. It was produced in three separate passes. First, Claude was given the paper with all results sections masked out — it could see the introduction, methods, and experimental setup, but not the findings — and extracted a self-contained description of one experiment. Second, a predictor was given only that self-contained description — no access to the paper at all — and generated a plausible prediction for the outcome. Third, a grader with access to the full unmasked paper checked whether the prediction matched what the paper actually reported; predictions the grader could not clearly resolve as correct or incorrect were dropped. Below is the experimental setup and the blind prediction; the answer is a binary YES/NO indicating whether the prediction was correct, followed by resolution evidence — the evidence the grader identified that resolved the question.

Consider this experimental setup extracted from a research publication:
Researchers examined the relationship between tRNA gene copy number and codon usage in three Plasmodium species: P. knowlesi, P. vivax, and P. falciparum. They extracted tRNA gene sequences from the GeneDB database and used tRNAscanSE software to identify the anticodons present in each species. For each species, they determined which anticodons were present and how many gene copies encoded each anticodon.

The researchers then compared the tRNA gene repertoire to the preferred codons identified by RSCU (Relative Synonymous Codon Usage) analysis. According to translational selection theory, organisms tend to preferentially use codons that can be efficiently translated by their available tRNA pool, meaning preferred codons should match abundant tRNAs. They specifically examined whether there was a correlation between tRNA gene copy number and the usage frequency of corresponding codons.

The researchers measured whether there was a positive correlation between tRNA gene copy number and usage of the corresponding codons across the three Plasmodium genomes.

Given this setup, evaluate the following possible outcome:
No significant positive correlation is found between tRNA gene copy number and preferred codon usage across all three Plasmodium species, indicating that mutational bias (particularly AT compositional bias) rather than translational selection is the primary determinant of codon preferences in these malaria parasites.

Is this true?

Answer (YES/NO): NO